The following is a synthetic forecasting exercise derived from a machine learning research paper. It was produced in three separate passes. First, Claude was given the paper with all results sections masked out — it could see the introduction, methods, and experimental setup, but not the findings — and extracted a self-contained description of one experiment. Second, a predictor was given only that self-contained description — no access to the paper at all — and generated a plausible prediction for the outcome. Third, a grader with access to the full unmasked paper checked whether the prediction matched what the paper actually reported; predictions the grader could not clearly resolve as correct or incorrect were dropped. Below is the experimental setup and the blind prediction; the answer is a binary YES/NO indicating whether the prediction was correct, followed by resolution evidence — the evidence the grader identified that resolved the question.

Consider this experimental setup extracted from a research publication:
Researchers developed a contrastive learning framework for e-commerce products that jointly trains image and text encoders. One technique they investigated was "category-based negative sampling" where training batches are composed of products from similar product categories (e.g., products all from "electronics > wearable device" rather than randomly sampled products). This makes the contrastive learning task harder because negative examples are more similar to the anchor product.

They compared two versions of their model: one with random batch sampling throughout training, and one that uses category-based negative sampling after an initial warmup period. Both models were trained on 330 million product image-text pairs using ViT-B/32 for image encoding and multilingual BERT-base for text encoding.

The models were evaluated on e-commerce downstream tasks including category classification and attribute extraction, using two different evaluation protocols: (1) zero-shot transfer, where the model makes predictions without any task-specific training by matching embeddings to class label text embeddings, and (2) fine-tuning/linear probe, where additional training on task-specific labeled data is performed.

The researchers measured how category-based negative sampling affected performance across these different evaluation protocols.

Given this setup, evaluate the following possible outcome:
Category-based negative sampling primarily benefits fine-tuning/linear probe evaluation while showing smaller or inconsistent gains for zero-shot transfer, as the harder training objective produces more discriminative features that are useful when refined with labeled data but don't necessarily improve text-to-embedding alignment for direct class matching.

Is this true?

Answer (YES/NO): NO